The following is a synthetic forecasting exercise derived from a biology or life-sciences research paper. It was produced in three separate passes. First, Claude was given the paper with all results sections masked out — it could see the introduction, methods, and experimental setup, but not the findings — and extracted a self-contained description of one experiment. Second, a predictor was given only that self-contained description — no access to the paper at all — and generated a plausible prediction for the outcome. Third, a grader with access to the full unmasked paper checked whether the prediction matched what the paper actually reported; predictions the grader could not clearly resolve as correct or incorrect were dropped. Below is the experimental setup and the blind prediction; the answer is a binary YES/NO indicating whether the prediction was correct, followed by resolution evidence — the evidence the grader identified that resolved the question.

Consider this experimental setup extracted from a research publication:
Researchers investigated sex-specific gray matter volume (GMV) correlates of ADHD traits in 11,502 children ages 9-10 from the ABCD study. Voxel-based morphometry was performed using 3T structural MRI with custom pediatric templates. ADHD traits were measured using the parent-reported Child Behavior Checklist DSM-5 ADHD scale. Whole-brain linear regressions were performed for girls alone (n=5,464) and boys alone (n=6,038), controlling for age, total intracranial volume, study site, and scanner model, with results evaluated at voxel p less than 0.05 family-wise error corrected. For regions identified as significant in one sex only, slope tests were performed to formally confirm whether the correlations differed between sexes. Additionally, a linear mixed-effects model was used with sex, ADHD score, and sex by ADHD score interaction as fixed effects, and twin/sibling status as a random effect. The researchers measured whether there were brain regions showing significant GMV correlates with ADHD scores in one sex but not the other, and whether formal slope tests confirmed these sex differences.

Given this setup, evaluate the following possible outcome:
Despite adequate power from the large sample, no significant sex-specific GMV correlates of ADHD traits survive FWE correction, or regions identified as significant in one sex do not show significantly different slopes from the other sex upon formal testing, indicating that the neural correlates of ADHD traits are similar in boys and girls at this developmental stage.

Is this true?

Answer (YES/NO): NO